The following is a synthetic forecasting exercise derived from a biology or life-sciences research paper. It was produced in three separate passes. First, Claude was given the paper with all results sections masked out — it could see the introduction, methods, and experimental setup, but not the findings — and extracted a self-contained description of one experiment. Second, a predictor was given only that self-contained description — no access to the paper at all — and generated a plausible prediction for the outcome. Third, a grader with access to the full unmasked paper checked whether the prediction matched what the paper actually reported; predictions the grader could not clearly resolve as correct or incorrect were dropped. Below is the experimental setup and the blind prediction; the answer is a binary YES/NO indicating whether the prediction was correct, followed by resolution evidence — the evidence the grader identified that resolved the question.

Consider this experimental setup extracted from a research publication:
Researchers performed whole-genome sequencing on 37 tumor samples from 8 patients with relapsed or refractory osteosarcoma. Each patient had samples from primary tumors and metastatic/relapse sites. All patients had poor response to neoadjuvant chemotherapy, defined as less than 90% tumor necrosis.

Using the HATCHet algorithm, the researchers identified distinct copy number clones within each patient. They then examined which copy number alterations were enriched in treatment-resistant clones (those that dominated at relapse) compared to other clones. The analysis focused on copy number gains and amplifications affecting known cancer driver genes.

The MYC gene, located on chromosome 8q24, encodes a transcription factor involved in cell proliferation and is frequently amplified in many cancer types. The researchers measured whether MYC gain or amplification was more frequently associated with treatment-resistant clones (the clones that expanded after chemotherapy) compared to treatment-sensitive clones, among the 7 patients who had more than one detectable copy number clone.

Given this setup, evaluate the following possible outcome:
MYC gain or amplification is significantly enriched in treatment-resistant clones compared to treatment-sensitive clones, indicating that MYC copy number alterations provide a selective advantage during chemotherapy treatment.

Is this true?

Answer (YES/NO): YES